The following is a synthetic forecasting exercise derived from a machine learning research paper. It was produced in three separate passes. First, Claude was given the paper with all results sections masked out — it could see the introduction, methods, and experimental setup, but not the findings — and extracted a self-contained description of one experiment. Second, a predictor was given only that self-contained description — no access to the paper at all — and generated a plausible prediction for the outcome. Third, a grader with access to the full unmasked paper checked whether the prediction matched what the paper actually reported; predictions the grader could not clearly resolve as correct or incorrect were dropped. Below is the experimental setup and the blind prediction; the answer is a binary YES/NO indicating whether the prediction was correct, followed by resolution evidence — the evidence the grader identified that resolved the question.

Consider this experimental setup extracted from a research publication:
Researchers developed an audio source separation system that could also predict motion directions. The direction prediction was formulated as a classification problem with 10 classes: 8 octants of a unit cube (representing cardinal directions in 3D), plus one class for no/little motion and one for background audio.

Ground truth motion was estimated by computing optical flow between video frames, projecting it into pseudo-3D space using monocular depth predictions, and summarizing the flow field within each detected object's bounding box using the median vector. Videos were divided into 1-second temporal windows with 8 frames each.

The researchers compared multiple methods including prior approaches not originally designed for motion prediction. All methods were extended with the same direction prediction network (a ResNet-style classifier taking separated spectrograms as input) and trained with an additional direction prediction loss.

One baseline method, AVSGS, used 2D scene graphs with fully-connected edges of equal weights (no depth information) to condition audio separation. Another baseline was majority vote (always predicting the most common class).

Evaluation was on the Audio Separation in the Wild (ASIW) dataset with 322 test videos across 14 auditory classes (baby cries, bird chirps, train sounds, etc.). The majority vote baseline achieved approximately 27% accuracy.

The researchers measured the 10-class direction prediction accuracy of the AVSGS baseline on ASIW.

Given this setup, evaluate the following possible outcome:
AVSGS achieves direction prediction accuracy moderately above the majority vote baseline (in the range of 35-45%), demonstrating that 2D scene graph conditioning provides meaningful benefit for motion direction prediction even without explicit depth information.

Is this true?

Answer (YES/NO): YES